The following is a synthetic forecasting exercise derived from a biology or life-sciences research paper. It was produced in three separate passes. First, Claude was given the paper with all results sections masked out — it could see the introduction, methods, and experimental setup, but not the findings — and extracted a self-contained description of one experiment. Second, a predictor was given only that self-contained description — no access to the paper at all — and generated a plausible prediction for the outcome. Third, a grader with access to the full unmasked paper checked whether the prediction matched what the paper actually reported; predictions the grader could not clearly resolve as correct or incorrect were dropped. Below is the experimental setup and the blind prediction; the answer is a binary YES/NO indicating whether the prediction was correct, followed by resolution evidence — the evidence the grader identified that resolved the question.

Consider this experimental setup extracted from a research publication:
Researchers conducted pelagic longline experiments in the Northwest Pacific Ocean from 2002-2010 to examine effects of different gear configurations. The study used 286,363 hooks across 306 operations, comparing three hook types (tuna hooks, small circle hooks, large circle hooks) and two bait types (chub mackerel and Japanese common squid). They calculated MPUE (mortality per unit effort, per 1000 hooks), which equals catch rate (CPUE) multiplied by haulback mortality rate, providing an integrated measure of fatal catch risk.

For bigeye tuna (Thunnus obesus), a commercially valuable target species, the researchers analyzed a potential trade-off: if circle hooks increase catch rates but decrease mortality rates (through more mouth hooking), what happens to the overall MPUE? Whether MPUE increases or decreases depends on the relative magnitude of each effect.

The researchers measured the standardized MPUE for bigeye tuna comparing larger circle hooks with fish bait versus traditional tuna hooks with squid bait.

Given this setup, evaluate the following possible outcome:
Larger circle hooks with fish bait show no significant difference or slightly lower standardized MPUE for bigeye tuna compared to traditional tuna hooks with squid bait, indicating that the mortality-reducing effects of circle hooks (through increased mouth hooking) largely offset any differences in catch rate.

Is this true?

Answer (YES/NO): NO